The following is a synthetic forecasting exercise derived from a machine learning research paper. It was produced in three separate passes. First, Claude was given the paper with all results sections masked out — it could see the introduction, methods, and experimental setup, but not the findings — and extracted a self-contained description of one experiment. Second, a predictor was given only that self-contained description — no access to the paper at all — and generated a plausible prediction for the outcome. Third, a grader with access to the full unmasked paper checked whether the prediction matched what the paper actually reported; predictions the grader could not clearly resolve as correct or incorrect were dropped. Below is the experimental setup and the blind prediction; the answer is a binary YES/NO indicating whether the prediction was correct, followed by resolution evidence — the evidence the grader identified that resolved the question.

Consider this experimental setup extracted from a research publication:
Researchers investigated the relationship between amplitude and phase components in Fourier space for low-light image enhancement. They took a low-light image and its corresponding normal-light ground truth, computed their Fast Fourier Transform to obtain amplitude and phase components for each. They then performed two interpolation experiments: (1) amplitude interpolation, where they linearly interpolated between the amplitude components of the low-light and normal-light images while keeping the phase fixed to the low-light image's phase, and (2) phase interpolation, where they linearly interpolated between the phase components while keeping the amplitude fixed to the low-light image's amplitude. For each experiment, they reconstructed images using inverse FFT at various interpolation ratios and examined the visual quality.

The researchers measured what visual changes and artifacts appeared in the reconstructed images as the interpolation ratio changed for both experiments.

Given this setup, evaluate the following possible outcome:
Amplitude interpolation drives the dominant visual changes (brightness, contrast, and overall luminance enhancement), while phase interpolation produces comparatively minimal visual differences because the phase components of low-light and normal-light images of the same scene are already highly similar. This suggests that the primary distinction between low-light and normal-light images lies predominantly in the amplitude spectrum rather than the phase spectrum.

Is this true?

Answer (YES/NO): NO